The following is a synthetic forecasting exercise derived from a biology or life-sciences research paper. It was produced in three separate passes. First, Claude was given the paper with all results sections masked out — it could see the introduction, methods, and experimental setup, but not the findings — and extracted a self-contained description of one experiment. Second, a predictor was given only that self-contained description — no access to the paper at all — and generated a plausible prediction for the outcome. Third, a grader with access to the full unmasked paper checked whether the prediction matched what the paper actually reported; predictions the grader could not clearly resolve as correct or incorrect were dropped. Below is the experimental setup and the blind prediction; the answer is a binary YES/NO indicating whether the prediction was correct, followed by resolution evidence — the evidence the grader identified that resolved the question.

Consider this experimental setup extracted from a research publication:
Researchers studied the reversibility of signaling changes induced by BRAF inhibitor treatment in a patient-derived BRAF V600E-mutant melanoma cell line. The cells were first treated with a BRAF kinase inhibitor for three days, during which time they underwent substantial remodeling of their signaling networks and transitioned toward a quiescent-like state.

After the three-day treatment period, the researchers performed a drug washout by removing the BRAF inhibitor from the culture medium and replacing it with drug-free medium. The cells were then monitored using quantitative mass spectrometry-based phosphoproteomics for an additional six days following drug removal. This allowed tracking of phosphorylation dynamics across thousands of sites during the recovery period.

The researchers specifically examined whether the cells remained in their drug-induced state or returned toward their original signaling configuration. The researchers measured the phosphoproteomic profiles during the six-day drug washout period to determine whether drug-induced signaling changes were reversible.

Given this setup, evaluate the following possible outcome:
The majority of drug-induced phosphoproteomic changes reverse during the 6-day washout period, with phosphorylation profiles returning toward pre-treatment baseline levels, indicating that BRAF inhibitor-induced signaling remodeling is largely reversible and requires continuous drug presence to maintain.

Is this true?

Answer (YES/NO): YES